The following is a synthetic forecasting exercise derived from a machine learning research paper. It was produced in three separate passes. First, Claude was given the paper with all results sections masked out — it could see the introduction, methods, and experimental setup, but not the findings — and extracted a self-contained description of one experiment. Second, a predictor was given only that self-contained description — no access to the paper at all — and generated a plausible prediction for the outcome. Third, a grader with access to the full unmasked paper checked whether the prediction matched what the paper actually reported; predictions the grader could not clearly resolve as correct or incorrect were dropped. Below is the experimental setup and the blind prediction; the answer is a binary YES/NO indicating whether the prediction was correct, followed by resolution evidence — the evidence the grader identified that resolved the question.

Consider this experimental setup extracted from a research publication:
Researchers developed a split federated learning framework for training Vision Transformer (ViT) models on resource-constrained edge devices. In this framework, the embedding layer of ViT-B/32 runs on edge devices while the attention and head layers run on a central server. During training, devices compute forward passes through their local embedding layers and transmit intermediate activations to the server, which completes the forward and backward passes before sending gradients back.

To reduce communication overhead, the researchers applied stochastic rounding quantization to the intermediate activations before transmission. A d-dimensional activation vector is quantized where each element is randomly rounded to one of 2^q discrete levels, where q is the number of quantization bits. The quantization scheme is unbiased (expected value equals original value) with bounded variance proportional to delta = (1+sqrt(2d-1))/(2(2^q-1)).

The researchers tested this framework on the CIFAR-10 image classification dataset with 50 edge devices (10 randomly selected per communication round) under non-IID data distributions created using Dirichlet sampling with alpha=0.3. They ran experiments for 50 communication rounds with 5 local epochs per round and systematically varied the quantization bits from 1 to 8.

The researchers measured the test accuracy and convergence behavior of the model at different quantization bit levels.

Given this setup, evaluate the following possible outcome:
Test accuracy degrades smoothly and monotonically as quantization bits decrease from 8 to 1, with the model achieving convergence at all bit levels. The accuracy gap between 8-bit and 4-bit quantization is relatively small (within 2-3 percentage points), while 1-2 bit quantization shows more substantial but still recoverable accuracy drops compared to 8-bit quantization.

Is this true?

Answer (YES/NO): NO